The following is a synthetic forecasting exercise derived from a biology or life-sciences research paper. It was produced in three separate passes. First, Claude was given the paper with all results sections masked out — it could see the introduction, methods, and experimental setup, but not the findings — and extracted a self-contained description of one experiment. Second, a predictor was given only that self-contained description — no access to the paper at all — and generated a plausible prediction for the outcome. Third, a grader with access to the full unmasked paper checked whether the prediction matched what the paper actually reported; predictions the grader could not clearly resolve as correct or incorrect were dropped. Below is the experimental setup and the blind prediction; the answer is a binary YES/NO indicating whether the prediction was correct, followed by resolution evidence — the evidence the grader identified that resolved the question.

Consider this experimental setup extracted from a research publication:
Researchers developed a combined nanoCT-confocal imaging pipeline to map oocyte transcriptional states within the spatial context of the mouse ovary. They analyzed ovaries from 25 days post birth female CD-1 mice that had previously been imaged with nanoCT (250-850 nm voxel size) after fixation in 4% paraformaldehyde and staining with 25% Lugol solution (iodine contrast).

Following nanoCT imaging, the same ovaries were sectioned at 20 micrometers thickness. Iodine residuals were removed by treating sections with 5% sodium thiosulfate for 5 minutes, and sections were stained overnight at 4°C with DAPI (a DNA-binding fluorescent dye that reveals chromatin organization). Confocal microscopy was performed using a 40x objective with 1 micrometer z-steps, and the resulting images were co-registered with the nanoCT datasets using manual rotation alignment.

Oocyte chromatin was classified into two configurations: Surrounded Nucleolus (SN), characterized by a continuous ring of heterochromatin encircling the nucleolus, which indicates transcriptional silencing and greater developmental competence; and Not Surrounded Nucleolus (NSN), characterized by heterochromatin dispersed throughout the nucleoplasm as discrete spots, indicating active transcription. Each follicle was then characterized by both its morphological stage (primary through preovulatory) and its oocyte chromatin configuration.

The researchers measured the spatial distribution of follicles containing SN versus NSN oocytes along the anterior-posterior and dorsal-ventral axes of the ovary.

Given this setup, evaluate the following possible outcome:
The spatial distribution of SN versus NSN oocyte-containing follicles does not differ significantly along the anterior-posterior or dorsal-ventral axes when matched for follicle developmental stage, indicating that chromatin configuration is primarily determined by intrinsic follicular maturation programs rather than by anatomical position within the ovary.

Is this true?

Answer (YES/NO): YES